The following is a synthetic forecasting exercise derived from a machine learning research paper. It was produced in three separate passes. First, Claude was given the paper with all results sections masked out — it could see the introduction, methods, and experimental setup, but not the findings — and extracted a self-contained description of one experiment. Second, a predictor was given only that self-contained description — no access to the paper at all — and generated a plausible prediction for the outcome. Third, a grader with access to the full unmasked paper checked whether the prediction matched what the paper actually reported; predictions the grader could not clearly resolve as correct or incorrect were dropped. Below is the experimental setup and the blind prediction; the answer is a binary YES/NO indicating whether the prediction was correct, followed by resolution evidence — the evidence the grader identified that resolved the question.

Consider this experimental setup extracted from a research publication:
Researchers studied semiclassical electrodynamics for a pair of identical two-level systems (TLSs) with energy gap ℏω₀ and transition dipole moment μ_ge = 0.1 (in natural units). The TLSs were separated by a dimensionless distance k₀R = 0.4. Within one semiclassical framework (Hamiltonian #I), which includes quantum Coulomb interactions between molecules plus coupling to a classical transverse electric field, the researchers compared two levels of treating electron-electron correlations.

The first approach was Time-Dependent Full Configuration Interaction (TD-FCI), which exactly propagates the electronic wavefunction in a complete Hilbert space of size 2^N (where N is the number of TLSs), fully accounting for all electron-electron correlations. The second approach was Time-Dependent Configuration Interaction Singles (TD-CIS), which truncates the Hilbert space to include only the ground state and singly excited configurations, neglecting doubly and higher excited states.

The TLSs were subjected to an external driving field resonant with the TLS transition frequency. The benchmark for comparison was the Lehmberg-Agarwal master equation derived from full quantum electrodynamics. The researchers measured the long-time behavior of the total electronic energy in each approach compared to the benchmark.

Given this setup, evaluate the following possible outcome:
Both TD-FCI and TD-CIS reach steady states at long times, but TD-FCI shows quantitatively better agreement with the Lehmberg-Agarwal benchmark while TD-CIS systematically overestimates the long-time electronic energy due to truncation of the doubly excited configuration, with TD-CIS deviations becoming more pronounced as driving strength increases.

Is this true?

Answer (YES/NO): NO